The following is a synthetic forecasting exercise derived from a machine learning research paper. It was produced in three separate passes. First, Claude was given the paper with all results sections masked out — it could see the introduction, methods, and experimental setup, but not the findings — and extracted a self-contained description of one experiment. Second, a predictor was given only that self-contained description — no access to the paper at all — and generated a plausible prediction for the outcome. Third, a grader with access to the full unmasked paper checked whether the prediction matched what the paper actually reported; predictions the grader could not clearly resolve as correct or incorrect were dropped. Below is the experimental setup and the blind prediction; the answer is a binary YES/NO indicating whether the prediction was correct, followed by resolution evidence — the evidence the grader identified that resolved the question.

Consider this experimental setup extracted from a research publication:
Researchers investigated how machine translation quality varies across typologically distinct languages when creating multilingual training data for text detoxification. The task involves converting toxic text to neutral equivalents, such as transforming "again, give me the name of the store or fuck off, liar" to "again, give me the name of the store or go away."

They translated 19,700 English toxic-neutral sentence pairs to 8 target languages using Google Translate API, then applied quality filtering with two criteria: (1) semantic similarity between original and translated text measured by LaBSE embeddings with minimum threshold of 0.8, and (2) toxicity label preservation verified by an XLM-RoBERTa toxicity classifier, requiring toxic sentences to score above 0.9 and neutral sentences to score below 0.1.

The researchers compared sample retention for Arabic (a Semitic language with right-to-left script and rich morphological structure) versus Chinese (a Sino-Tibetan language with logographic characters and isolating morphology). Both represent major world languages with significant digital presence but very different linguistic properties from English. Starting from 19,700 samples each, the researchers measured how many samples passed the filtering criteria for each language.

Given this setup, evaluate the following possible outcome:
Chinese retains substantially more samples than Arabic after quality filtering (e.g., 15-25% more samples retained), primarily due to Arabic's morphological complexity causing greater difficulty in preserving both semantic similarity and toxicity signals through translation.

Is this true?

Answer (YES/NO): NO